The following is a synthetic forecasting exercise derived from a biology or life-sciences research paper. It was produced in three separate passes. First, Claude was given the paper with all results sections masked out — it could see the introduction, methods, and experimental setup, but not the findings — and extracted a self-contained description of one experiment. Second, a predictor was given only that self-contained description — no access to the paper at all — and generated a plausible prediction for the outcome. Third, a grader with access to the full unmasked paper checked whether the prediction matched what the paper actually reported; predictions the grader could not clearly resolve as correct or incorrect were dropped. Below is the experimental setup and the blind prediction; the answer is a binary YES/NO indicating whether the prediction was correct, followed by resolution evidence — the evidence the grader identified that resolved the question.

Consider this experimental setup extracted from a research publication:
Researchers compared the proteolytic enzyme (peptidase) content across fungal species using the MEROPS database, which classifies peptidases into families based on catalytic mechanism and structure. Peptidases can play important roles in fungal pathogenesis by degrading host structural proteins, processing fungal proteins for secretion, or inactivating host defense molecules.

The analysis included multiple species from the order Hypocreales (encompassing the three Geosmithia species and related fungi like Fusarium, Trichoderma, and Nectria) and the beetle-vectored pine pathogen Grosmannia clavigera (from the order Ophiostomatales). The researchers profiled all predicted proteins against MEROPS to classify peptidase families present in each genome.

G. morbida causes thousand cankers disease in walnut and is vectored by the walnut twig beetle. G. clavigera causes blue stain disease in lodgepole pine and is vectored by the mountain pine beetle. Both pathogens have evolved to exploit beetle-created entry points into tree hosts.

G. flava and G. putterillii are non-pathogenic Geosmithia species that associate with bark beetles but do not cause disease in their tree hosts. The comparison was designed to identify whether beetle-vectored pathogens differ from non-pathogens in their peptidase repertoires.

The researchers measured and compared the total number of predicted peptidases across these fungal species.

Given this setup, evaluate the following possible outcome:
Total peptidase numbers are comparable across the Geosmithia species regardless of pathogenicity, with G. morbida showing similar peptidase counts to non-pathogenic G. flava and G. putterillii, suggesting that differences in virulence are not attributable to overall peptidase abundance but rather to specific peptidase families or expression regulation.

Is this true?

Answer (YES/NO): YES